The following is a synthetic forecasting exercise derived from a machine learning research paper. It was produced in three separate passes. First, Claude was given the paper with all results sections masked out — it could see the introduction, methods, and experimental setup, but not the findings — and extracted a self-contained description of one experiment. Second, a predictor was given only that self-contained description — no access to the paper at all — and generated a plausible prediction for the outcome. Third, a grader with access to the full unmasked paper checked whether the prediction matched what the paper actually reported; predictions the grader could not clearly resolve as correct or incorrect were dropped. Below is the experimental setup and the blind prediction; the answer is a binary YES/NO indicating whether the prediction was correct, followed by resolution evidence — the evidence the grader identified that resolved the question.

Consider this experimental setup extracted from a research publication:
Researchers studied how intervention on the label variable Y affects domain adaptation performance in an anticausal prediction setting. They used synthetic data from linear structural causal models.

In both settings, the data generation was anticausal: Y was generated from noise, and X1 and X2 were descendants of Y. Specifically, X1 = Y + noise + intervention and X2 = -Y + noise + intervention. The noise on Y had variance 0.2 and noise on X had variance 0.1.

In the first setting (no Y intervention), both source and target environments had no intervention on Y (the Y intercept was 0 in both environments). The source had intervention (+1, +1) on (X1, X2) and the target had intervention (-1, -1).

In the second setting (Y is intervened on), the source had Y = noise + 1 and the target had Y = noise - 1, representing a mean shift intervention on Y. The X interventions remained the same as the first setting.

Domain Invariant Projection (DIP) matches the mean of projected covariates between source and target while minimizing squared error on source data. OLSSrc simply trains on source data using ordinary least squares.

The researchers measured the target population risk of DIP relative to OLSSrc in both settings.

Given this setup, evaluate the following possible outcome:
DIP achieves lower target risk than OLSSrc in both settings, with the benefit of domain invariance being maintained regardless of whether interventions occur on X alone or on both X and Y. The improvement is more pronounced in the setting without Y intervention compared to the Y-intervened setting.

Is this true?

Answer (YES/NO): NO